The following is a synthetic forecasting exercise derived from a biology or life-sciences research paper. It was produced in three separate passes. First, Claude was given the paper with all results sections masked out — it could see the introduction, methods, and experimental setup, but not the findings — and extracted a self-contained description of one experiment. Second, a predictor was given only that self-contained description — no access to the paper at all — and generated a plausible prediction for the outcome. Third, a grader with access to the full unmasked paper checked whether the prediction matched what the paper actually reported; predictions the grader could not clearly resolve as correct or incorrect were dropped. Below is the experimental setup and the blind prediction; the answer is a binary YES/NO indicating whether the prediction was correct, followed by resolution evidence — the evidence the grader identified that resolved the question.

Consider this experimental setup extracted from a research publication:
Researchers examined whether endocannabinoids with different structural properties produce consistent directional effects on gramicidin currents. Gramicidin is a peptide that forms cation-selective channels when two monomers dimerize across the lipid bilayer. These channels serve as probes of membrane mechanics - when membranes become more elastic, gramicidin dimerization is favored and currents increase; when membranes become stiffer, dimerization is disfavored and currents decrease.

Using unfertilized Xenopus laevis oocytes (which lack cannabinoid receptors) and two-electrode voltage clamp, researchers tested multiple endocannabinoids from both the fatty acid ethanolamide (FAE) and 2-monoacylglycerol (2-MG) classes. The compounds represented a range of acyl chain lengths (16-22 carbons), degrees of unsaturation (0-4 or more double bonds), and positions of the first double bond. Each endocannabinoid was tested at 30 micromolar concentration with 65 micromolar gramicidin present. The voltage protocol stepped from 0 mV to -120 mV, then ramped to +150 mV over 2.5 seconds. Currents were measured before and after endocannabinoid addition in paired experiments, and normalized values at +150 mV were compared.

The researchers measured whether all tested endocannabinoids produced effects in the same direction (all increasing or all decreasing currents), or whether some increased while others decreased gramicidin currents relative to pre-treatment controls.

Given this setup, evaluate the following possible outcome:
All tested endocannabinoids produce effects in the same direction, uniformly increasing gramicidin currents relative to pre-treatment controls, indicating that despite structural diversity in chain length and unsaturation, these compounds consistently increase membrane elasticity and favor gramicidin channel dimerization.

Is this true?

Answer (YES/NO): NO